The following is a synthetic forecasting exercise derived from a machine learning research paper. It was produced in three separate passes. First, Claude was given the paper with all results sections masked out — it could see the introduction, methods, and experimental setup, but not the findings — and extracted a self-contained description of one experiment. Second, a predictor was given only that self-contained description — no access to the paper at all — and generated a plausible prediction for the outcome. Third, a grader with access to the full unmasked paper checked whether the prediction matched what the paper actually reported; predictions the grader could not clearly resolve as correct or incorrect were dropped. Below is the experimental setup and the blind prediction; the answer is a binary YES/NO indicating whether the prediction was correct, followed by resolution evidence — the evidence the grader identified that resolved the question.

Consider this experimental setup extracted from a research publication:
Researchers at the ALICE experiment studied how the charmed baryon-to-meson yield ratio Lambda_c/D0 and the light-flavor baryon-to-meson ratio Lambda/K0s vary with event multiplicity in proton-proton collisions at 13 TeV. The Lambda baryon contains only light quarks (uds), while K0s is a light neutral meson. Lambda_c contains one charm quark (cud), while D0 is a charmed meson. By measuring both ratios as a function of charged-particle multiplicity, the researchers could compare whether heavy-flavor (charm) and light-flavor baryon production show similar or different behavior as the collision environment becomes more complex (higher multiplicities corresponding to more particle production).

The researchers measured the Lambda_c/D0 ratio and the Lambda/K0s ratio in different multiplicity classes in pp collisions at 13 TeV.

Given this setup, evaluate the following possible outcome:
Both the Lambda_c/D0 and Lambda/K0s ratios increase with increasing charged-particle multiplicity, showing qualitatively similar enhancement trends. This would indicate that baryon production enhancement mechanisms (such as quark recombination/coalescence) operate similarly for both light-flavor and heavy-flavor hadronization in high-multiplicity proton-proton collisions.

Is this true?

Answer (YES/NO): YES